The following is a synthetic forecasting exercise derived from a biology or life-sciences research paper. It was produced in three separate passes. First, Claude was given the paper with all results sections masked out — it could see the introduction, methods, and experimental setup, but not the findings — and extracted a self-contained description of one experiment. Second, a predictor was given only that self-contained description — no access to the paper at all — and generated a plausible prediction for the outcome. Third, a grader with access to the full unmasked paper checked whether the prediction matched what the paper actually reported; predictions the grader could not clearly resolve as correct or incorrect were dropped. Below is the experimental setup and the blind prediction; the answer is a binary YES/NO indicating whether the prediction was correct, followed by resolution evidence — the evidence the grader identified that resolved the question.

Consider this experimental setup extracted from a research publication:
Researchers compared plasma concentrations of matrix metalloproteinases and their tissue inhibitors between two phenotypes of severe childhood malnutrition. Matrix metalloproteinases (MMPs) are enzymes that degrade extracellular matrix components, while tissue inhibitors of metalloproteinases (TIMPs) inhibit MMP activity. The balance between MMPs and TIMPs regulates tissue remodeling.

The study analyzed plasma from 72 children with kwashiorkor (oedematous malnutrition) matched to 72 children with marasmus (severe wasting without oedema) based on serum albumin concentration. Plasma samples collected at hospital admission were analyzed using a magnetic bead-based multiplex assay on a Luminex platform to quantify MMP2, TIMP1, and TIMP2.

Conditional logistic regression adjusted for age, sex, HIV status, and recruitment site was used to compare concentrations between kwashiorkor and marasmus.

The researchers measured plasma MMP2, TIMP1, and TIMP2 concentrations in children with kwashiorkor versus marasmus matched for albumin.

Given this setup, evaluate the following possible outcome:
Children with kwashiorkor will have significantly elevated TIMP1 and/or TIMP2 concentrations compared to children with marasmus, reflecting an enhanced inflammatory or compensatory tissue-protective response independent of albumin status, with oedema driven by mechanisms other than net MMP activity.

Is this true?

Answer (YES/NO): NO